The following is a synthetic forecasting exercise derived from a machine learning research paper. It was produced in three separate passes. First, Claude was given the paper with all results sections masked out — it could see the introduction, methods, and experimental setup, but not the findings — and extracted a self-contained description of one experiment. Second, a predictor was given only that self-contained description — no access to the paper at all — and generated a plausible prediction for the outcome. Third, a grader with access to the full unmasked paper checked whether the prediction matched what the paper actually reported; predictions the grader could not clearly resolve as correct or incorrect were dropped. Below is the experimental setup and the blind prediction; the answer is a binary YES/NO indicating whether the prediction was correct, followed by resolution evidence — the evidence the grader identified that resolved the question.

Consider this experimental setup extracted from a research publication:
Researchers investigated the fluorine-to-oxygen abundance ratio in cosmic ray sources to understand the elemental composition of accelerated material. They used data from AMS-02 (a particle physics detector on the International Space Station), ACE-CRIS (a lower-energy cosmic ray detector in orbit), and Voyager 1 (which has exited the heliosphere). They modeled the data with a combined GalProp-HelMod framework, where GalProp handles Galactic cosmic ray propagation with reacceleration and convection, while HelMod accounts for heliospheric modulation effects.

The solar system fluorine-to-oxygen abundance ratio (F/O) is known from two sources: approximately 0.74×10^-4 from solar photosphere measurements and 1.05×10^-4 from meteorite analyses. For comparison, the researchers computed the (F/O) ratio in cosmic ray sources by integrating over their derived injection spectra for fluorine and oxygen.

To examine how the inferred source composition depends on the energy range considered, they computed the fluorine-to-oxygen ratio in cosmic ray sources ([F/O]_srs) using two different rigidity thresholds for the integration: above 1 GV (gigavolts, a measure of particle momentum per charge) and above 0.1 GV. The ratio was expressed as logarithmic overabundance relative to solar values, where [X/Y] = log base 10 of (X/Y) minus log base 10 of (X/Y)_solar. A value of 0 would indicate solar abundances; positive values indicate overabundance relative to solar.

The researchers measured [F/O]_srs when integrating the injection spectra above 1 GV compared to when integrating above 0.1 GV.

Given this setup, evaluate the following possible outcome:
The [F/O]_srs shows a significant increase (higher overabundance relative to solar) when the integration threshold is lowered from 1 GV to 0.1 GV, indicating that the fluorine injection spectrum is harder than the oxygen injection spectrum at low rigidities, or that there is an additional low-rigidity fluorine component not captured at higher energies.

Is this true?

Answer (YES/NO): NO